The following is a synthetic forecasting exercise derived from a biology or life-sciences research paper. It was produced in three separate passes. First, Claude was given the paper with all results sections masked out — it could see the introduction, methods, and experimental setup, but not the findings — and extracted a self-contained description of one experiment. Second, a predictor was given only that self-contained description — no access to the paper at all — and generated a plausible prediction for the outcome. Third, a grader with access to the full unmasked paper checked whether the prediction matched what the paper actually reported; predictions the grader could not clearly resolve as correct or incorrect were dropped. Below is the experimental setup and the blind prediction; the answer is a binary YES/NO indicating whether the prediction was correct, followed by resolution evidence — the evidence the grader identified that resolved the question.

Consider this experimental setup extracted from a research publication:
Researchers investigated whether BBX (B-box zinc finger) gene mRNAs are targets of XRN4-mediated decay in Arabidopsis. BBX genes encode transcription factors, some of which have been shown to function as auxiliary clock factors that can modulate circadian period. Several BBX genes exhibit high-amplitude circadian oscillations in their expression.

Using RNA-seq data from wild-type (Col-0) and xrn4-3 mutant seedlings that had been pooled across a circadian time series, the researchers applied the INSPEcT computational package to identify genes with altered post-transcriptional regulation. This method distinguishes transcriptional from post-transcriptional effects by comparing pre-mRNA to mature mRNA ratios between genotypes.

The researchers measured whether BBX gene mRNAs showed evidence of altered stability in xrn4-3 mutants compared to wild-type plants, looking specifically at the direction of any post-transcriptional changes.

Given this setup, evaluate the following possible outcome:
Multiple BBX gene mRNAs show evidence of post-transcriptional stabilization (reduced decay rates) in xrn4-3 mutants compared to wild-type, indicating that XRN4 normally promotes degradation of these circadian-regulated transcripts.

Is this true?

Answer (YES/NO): YES